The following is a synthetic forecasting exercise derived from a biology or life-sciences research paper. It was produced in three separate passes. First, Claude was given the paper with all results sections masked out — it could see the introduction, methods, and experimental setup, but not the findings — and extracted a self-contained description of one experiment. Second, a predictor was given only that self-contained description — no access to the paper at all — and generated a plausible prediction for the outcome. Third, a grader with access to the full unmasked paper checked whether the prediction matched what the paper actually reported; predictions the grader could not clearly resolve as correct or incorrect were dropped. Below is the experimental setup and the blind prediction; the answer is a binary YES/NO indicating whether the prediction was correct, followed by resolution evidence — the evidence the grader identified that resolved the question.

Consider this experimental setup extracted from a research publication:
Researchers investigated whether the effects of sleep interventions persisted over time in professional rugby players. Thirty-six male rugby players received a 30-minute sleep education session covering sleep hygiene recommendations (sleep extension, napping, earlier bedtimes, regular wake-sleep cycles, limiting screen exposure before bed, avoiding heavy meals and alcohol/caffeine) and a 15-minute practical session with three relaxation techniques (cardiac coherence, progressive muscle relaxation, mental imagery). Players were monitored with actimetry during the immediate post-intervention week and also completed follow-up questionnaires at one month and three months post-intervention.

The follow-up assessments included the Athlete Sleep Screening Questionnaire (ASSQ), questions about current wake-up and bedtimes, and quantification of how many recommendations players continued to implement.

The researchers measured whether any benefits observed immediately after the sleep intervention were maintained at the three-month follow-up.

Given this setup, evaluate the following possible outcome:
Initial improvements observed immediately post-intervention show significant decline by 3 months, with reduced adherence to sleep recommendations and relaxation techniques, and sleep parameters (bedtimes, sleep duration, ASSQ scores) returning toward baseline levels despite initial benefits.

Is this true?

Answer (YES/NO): NO